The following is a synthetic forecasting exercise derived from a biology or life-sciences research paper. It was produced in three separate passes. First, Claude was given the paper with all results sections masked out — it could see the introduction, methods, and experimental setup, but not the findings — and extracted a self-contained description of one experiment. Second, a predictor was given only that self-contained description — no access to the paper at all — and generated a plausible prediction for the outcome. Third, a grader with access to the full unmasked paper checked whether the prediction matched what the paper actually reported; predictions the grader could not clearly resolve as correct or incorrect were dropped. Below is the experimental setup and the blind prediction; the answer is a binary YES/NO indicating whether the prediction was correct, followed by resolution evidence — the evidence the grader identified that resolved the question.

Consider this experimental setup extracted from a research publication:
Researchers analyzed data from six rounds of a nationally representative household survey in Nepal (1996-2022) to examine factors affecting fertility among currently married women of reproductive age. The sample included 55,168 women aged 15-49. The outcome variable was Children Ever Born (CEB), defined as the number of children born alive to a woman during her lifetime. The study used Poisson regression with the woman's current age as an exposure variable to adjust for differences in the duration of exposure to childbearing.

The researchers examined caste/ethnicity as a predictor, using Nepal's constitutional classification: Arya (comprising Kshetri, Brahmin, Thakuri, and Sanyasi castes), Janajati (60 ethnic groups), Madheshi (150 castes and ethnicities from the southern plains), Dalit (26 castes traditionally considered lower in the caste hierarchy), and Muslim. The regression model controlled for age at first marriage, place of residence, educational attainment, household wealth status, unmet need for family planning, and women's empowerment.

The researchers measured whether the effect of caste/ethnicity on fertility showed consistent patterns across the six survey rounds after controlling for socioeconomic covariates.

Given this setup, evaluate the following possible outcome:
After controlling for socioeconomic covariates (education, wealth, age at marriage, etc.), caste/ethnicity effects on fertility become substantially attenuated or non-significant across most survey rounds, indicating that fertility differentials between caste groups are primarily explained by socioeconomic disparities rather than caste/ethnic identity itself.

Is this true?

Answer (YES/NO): NO